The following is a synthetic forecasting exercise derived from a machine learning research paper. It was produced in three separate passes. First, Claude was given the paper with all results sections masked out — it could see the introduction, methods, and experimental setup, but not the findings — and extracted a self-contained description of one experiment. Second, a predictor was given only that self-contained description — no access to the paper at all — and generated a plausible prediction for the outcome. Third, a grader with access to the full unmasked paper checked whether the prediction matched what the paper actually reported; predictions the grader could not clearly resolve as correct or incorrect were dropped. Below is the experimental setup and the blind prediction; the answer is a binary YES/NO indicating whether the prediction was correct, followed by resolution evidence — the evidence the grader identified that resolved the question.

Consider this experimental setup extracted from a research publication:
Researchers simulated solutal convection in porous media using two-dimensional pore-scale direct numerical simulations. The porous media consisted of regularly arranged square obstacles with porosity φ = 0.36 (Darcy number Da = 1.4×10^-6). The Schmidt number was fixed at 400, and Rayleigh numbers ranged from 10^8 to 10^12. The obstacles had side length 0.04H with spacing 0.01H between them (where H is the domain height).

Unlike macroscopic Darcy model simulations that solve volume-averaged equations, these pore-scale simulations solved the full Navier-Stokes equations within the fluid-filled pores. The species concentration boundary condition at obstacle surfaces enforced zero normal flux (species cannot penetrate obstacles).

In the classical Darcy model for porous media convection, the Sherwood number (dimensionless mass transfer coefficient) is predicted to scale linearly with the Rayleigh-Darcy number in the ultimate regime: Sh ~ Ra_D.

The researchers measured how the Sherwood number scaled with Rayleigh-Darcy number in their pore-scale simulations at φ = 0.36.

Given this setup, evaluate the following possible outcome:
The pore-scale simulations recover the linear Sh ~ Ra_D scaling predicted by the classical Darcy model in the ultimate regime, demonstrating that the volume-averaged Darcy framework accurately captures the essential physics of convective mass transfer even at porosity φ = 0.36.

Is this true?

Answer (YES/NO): NO